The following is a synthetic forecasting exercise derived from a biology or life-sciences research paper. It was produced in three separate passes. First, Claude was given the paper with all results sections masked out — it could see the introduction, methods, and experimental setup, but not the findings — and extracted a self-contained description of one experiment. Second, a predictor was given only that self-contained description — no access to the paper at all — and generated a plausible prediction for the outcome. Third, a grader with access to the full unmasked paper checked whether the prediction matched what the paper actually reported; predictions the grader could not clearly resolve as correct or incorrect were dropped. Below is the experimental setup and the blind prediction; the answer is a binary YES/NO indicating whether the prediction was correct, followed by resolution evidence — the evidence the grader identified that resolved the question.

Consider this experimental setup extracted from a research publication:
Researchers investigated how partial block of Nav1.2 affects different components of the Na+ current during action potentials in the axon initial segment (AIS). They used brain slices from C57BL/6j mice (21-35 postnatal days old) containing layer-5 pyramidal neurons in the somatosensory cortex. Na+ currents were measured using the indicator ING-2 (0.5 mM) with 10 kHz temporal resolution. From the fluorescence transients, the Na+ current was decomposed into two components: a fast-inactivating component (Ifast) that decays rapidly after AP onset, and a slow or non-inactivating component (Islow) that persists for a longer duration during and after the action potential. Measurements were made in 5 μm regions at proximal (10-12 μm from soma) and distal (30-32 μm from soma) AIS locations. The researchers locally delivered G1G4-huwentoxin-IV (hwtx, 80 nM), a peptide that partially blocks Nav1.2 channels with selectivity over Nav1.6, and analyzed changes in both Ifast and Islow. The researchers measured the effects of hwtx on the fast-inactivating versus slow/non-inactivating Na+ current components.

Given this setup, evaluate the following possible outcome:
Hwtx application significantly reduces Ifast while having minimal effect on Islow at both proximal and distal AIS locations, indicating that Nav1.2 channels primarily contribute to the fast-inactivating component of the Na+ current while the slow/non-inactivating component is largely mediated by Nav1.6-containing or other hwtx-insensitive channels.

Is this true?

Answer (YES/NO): NO